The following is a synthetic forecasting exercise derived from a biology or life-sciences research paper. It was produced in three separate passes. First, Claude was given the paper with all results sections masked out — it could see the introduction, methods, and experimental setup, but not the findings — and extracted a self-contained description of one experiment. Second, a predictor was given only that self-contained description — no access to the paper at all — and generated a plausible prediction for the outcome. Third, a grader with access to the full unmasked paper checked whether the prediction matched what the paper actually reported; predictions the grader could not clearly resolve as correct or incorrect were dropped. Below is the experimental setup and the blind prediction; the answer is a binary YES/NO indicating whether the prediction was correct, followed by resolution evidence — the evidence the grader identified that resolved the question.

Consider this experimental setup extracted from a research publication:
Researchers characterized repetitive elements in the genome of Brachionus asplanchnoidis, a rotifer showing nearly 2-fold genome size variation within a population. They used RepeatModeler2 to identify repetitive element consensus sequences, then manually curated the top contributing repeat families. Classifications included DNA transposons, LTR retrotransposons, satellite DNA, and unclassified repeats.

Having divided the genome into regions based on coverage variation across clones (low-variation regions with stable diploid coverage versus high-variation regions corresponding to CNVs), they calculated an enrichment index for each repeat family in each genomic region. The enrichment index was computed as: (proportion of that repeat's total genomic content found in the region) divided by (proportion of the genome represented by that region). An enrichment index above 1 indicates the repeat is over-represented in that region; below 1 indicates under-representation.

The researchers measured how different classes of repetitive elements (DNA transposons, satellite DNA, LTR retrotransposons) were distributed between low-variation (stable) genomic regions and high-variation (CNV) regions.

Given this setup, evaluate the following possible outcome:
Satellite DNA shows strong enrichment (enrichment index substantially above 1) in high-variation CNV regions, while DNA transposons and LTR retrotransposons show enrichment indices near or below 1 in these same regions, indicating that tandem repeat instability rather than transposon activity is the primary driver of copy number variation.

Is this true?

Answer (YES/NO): YES